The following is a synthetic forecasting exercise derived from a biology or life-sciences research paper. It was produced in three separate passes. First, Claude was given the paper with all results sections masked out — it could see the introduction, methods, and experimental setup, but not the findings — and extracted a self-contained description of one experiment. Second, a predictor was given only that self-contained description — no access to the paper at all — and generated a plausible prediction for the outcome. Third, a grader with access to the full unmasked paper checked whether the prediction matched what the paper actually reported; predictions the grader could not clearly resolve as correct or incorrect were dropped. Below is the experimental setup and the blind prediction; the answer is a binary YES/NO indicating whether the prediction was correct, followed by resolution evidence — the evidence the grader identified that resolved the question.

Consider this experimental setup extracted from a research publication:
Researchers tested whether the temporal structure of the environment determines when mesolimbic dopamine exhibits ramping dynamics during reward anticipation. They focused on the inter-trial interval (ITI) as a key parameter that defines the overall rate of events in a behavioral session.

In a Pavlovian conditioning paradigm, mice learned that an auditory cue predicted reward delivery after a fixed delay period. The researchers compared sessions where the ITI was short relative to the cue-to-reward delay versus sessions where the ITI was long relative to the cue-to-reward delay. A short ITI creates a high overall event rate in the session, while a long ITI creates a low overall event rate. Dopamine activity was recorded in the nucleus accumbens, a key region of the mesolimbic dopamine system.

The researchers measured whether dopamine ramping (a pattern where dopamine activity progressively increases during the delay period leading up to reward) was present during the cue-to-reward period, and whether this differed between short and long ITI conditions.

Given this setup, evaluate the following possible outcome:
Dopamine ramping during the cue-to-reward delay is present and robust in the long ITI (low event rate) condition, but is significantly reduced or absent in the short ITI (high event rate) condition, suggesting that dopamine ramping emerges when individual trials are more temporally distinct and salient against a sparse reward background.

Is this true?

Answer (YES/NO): NO